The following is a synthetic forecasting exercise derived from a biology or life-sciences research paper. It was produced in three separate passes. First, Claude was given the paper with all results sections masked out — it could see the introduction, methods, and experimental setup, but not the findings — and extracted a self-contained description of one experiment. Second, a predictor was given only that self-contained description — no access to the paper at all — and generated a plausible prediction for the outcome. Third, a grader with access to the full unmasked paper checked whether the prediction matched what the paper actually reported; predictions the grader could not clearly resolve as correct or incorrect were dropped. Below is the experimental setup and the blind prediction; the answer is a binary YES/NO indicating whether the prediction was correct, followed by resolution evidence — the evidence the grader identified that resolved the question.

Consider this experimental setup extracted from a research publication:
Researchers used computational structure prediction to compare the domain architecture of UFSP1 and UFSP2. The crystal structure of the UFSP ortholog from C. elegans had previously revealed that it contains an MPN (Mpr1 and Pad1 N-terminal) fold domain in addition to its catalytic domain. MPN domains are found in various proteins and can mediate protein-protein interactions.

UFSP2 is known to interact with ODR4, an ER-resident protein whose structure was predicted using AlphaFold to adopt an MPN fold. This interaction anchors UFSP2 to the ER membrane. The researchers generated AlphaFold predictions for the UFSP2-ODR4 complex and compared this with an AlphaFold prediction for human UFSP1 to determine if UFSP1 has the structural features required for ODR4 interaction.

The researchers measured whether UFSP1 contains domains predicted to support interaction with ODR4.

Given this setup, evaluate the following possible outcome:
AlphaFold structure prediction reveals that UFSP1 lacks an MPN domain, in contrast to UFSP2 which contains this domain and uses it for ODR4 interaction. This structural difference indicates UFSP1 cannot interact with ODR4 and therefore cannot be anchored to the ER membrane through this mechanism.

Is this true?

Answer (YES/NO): YES